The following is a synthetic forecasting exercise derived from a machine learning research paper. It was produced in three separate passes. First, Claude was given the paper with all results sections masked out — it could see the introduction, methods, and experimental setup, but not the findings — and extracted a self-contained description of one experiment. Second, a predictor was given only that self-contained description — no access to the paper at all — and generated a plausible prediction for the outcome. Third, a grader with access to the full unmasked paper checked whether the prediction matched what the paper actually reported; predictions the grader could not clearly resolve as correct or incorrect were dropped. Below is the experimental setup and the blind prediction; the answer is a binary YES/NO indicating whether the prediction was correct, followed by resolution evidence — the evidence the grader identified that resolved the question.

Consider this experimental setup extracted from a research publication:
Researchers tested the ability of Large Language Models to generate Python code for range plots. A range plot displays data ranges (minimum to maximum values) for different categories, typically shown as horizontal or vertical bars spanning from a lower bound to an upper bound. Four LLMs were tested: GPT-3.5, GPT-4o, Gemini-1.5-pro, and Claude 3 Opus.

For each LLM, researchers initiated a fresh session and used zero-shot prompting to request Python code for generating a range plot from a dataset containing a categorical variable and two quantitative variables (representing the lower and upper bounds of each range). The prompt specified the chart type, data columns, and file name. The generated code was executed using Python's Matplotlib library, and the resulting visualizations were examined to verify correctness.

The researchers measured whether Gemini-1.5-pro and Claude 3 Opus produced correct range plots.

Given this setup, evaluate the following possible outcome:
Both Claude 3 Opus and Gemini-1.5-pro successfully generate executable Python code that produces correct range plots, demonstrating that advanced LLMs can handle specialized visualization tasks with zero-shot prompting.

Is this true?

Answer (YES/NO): NO